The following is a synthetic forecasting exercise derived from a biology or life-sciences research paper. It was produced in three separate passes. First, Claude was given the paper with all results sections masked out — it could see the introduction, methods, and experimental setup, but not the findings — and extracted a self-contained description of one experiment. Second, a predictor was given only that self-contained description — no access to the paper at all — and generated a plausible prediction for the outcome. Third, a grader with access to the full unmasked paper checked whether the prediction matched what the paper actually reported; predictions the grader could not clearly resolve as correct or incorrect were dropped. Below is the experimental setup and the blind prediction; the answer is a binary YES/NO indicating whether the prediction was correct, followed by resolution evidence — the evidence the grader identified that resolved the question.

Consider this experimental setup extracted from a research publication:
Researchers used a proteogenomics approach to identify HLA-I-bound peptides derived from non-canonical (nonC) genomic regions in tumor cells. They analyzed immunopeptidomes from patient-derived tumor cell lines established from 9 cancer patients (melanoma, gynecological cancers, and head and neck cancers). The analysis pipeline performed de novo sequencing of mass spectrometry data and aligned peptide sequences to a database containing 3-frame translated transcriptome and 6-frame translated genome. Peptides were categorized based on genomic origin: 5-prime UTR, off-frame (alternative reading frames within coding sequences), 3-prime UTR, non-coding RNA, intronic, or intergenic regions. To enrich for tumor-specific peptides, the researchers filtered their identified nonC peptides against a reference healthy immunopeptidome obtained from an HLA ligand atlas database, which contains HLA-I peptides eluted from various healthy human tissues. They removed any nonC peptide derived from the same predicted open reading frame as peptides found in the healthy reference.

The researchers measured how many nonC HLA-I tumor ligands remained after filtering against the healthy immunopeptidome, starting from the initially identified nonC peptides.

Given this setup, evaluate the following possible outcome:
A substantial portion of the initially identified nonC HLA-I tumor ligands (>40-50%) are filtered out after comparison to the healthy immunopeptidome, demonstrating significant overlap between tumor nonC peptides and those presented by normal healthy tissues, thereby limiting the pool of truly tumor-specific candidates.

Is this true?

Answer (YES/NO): NO